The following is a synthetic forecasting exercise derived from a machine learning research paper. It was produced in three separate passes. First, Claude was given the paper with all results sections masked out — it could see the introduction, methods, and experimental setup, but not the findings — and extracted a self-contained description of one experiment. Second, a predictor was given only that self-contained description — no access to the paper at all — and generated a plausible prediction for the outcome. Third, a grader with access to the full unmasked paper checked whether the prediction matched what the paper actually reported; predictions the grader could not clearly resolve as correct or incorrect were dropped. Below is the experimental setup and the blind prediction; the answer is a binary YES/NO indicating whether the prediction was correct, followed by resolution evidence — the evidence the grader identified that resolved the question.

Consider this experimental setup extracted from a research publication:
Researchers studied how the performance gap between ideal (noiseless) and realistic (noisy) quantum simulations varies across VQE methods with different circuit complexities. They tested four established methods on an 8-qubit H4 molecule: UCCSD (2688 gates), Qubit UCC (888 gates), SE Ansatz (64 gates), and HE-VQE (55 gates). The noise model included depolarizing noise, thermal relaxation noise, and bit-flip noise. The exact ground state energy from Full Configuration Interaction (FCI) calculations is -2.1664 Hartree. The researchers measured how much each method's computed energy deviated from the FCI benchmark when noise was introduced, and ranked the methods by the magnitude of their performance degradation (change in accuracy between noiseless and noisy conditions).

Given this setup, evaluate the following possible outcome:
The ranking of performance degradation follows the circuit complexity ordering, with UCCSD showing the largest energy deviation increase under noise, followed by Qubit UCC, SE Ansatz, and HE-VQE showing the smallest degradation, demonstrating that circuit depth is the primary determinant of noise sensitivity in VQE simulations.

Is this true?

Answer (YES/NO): YES